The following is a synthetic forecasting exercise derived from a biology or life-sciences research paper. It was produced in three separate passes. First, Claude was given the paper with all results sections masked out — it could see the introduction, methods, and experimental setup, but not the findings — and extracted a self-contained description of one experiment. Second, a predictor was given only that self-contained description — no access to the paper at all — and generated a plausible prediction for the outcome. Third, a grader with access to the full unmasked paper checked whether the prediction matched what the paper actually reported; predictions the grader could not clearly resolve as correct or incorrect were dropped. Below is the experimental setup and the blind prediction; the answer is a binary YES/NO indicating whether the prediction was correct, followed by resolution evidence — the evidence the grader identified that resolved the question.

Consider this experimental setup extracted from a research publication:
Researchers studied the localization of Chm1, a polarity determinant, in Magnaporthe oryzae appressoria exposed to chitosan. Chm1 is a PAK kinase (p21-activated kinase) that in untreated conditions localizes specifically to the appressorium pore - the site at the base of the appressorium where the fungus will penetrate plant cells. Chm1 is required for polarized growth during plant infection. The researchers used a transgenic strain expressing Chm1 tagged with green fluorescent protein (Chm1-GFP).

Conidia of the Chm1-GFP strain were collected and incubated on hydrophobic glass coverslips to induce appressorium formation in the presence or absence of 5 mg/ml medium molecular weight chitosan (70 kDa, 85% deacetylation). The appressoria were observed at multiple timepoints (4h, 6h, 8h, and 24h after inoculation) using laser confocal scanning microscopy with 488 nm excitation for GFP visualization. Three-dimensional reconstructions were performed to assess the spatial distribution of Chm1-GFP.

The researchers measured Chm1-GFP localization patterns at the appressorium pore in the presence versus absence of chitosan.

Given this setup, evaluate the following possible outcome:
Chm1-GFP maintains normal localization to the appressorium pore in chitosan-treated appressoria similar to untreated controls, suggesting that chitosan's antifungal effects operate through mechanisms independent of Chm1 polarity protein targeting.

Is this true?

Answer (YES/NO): NO